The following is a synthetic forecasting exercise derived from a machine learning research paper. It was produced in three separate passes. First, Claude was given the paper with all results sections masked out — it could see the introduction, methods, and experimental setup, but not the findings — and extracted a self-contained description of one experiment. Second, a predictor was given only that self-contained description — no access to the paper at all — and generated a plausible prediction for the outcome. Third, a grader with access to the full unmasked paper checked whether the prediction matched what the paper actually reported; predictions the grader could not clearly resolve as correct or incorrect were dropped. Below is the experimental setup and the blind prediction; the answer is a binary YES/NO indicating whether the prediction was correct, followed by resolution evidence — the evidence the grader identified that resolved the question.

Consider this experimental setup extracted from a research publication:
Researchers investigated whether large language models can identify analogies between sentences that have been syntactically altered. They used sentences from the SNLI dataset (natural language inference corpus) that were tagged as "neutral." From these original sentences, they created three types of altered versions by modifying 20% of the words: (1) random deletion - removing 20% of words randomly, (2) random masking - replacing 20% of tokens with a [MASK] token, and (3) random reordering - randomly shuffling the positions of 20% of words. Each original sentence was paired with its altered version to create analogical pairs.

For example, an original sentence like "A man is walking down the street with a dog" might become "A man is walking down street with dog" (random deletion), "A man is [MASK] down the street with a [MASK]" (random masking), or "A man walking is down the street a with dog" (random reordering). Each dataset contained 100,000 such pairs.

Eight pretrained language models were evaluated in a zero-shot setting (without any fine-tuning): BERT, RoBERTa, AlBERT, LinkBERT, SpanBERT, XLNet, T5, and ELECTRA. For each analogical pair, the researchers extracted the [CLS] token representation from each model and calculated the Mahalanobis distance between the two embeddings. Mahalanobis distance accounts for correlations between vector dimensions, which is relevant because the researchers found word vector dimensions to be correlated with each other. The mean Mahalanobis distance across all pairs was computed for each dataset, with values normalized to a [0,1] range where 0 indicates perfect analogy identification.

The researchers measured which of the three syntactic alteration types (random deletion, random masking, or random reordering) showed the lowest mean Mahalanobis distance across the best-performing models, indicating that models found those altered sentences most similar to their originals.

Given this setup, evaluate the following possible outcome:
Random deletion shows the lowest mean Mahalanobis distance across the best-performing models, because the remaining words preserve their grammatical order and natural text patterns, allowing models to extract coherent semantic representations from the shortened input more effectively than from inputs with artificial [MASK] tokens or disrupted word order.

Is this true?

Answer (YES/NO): YES